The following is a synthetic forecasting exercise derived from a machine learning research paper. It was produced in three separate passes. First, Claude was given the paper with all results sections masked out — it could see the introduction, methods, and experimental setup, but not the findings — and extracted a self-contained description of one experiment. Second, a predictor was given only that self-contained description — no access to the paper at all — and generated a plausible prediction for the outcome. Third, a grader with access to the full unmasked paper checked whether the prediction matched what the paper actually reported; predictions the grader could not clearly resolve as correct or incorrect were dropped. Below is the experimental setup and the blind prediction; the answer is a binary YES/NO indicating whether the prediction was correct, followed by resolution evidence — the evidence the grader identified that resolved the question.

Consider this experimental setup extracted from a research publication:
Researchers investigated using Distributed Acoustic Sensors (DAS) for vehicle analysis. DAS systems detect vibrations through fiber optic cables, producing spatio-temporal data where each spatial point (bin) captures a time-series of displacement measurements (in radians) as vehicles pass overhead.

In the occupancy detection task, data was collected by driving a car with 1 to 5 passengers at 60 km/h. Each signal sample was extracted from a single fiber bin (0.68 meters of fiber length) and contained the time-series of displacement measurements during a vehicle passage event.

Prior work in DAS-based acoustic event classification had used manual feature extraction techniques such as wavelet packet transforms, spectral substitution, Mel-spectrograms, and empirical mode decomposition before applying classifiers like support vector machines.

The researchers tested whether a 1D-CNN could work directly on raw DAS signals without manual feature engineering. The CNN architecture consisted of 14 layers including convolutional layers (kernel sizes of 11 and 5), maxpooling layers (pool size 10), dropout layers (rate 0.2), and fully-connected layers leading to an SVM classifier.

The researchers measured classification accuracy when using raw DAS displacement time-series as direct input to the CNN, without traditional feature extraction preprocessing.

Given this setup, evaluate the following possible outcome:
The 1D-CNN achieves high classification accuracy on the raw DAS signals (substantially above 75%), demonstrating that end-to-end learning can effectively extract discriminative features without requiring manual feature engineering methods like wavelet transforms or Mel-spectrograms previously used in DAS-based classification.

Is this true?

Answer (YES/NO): NO